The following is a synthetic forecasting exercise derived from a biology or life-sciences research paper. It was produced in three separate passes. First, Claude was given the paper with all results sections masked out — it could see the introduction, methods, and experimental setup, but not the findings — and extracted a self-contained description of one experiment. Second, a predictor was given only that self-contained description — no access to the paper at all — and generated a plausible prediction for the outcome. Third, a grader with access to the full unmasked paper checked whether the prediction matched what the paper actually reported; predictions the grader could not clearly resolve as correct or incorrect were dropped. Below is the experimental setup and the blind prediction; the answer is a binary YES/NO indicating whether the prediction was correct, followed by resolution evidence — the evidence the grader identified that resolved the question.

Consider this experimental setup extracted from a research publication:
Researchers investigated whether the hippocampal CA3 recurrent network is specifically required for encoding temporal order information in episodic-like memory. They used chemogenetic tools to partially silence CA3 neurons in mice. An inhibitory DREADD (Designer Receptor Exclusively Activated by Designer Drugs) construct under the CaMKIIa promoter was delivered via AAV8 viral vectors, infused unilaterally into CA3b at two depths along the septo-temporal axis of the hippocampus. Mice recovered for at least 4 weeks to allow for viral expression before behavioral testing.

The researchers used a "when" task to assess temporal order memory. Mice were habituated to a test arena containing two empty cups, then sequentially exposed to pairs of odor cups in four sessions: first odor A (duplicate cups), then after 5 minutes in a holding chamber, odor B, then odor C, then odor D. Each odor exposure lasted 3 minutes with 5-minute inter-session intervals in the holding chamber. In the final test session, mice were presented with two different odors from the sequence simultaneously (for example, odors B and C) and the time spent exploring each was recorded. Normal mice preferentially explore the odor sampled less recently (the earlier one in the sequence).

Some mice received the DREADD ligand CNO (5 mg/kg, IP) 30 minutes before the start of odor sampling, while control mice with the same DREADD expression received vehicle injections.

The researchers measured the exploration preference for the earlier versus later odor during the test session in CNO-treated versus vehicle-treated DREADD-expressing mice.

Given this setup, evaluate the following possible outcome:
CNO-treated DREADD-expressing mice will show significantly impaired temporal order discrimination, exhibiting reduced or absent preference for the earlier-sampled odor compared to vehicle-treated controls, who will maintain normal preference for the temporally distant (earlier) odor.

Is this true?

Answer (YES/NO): YES